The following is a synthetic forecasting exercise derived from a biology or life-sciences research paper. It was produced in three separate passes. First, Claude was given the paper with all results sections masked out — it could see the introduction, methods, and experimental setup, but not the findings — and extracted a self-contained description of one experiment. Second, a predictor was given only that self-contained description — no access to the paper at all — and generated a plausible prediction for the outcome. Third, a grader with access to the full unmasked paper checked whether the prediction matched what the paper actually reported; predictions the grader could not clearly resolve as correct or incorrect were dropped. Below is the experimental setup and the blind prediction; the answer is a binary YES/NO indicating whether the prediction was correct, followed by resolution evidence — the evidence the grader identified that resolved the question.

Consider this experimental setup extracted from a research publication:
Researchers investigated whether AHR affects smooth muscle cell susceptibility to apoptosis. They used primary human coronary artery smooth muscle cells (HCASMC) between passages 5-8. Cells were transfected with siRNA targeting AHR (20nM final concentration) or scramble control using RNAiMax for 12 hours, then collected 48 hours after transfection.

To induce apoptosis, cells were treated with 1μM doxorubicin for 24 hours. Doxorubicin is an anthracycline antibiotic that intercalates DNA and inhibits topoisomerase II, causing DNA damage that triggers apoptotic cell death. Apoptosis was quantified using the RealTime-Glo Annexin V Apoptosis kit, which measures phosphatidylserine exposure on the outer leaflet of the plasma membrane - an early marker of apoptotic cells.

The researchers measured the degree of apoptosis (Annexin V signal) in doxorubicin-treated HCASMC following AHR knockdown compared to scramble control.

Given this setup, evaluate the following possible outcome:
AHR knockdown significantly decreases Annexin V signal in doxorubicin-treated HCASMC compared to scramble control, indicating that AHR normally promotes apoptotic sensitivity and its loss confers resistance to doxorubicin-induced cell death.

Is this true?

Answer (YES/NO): YES